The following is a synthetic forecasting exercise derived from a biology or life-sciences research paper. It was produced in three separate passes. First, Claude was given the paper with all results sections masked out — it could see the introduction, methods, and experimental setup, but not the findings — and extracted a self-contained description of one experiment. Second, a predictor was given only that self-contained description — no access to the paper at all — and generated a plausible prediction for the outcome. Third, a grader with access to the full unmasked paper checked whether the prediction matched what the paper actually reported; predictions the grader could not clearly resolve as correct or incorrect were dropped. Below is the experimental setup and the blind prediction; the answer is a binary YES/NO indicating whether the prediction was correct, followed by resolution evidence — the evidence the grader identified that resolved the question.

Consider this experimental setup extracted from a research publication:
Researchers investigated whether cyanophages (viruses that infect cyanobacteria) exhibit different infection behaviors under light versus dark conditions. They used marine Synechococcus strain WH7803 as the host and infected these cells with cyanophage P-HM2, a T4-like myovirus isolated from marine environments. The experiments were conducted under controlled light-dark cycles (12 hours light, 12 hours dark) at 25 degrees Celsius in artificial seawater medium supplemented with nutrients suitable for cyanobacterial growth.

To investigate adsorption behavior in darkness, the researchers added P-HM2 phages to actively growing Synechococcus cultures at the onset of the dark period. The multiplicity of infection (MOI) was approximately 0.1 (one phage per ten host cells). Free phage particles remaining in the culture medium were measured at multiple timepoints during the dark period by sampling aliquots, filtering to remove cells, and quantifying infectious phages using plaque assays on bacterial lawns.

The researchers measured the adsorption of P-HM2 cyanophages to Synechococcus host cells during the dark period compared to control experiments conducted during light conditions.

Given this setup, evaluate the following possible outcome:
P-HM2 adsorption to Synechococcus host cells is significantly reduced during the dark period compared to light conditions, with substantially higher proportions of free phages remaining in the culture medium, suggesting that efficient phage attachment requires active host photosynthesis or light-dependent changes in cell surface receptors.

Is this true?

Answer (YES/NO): YES